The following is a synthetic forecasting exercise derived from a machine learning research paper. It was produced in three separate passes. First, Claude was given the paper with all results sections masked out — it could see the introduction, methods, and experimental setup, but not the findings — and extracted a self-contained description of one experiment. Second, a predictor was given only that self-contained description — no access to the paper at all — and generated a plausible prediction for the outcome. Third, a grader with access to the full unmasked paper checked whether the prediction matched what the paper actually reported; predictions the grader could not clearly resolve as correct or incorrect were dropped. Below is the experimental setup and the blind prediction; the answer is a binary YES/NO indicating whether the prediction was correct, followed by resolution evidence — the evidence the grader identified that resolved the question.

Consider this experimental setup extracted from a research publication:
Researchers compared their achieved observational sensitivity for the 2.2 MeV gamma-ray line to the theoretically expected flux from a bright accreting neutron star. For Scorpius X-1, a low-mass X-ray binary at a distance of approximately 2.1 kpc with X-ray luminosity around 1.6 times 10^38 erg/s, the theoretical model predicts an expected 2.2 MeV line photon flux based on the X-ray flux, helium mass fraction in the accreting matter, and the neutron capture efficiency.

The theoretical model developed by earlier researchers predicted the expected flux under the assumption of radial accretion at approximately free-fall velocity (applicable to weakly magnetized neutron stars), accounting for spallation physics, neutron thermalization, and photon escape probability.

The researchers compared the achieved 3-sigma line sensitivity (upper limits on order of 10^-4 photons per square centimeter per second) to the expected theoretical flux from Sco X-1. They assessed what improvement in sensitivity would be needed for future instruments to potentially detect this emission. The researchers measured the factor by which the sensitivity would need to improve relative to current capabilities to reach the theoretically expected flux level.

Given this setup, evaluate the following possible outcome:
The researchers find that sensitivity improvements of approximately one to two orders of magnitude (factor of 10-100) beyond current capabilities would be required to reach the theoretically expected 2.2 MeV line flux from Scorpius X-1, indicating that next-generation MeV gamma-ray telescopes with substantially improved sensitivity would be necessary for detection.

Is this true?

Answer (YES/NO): YES